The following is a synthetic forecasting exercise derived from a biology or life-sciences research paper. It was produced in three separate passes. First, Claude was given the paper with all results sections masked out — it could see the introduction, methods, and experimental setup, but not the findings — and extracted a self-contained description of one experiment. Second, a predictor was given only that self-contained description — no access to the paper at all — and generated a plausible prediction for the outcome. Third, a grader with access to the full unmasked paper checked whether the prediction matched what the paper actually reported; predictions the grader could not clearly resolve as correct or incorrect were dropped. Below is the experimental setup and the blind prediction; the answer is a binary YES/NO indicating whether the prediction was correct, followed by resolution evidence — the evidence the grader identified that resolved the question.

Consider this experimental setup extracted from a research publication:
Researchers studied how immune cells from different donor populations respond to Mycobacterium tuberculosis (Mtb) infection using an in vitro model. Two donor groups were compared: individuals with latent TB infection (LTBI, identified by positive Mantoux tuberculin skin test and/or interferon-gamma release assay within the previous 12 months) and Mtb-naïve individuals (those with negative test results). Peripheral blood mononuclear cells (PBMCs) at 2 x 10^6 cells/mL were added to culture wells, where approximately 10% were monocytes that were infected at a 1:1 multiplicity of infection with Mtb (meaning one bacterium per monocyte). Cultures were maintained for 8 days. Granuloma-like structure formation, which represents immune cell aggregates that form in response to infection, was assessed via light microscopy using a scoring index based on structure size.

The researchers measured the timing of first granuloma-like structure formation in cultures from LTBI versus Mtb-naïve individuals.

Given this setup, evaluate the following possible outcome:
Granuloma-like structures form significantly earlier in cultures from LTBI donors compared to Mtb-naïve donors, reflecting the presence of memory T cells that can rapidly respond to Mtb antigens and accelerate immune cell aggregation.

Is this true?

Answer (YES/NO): YES